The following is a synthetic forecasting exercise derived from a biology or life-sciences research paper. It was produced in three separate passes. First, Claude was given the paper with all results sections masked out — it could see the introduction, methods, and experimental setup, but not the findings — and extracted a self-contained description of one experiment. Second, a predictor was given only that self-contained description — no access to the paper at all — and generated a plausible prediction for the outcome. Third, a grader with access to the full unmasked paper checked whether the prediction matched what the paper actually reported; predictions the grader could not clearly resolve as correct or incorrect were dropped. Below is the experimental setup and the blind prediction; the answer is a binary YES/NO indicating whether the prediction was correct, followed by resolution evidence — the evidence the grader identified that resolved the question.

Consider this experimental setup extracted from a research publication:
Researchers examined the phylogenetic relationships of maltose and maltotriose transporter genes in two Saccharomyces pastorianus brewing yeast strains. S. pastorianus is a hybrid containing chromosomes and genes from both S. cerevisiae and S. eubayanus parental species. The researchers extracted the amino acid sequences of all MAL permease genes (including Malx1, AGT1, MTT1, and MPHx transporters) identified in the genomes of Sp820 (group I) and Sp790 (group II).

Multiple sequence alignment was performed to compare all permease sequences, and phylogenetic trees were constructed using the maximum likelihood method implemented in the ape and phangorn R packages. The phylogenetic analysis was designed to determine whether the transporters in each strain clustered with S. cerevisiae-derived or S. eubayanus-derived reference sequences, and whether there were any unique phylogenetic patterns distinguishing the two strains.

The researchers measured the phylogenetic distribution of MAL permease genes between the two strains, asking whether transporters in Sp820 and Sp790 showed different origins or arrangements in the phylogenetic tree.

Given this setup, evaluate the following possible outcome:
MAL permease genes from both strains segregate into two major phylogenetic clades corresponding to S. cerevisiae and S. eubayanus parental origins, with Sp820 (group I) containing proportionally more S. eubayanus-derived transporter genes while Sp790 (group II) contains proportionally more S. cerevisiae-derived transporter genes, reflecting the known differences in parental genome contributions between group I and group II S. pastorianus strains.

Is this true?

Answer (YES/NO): NO